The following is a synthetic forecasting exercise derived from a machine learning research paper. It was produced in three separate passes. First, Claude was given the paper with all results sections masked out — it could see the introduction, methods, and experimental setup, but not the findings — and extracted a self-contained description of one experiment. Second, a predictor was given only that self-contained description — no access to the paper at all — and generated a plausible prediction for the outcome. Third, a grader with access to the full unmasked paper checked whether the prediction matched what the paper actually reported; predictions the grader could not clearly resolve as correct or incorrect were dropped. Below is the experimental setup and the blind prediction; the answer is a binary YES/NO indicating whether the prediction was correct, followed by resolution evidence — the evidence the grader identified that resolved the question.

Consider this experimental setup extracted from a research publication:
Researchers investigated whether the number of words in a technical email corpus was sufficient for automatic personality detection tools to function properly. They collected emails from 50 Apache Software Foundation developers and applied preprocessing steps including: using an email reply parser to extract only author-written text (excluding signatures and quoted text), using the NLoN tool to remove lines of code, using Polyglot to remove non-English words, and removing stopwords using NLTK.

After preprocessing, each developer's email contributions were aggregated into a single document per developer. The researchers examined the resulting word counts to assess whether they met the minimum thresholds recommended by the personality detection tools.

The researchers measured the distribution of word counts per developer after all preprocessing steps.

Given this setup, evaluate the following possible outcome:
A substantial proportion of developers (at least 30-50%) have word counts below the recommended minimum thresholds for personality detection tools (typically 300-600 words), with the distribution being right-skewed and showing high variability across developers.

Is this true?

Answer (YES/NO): NO